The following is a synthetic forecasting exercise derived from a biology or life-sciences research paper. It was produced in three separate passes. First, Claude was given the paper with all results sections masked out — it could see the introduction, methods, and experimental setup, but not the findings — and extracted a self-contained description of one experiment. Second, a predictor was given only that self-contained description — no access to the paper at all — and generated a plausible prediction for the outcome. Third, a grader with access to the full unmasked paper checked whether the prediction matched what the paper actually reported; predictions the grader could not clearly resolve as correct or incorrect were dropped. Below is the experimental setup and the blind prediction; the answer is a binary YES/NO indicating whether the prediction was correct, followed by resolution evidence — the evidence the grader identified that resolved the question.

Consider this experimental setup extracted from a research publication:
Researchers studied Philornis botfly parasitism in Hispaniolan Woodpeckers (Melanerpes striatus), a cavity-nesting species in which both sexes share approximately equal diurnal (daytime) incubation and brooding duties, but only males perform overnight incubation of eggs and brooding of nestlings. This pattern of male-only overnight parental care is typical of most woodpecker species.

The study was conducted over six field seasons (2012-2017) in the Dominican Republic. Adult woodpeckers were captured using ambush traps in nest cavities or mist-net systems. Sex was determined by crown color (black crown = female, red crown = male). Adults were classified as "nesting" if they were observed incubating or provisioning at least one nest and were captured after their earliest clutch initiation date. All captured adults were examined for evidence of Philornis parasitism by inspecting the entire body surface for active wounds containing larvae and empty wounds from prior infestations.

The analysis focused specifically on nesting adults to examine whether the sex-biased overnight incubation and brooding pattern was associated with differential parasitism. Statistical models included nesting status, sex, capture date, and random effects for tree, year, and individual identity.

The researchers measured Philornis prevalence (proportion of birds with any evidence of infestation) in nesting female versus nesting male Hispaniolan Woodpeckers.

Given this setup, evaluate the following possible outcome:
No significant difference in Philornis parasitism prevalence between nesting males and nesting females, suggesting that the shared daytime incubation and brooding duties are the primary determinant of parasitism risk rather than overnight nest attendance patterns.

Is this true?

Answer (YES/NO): NO